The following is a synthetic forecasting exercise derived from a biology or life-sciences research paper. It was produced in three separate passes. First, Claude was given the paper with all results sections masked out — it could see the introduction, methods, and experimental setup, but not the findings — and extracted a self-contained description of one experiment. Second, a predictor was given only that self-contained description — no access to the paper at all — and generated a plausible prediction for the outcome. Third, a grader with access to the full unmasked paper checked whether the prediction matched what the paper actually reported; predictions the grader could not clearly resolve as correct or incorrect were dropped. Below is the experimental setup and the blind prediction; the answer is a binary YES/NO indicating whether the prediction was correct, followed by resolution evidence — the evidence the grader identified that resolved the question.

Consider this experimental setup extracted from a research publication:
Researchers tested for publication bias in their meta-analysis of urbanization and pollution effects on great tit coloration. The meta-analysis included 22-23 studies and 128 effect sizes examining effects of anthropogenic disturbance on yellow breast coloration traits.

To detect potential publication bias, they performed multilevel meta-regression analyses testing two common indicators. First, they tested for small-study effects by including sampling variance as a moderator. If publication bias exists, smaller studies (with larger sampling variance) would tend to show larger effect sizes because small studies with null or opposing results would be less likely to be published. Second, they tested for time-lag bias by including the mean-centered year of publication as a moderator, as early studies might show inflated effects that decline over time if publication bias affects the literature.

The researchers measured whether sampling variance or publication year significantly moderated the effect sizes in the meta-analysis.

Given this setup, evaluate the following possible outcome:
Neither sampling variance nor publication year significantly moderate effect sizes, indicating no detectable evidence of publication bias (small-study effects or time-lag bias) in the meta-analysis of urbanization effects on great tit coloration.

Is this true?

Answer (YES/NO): NO